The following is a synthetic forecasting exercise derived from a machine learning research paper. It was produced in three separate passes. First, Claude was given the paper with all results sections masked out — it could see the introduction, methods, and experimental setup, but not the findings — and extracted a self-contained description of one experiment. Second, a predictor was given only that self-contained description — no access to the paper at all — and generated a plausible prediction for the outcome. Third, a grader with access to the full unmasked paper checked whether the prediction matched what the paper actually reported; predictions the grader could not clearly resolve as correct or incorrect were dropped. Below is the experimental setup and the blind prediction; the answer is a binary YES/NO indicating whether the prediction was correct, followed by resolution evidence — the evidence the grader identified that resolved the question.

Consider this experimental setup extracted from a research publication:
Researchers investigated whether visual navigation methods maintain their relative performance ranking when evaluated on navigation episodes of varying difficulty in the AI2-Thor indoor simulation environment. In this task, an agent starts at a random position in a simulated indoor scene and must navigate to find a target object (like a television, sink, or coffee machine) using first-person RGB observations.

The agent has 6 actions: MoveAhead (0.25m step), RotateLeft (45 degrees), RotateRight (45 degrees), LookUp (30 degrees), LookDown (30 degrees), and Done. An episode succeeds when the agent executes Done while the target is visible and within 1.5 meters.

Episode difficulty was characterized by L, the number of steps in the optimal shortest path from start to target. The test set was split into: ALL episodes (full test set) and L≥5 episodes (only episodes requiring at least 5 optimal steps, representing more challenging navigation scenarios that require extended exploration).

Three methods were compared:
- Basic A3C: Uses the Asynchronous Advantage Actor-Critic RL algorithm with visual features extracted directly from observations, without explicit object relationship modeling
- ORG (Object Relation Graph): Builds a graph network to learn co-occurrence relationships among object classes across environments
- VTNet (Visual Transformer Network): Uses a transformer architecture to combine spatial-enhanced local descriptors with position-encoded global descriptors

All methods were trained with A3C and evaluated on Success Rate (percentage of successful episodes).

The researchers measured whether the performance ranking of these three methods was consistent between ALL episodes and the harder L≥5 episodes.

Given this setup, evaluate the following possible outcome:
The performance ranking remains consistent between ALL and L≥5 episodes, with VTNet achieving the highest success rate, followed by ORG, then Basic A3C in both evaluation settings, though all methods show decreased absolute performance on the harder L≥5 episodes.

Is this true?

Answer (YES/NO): YES